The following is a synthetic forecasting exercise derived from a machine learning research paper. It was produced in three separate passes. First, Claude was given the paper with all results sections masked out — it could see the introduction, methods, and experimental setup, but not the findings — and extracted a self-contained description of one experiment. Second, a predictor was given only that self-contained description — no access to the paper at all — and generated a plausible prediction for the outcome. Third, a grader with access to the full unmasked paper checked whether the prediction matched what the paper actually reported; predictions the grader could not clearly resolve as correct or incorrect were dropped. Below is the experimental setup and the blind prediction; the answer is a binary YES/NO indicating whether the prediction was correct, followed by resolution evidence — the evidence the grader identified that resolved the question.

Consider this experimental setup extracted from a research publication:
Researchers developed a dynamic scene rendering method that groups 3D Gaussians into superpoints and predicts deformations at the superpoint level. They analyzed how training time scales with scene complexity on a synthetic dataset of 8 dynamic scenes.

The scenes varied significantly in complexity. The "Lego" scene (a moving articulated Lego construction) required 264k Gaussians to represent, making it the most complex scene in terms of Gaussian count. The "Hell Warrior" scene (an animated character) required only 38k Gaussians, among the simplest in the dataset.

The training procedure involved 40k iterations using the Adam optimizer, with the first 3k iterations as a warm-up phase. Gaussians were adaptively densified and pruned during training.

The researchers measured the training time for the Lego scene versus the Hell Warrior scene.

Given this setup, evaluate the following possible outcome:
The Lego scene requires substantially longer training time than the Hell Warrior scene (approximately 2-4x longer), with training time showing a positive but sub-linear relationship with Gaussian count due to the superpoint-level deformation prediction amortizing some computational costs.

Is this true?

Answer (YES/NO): NO